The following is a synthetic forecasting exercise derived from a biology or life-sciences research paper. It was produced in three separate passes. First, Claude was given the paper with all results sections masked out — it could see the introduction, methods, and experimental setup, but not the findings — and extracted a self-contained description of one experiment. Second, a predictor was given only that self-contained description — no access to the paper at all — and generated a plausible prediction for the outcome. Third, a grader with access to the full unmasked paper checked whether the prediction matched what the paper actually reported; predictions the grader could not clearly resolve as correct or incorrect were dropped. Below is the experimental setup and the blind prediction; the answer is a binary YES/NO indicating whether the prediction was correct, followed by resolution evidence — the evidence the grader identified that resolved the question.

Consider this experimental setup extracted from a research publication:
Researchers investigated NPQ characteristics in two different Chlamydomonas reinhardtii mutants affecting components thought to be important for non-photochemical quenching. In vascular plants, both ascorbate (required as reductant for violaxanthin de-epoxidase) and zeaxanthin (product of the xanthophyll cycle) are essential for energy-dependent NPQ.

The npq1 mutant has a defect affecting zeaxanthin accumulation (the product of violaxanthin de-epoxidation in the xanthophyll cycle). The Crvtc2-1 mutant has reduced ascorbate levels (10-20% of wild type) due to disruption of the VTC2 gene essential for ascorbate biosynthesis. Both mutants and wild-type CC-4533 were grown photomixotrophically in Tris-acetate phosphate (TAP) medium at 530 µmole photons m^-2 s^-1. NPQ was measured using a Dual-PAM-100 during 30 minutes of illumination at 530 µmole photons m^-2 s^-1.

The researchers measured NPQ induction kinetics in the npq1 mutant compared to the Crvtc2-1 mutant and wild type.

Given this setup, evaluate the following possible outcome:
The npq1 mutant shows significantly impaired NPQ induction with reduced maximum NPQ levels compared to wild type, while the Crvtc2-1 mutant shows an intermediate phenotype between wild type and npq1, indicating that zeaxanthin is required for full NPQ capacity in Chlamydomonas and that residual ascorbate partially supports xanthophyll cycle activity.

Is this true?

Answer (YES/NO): NO